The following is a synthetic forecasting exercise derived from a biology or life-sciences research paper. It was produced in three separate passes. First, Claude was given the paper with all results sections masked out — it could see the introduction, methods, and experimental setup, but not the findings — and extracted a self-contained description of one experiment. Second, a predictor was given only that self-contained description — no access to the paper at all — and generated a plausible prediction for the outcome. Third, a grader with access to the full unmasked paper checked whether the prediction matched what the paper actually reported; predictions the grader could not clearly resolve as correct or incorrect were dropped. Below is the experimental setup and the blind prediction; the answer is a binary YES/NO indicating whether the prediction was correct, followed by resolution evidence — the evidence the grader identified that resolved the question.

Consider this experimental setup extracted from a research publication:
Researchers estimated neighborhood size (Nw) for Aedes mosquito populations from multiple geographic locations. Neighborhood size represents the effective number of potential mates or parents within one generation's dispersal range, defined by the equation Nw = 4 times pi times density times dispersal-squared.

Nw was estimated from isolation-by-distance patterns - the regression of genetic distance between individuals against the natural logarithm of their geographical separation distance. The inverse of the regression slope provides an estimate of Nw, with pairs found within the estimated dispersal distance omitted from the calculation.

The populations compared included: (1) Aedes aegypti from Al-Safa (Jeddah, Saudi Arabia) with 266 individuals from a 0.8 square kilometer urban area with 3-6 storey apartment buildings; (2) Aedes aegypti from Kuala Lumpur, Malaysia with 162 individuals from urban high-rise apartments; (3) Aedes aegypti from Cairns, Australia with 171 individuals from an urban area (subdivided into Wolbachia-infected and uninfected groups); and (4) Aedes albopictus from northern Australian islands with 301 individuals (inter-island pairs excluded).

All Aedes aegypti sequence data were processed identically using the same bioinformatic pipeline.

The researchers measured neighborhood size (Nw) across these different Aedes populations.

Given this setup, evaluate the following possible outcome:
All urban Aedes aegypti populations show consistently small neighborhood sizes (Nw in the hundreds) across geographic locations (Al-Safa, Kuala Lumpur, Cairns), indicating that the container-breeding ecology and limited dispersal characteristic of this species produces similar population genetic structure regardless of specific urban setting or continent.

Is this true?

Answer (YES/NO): NO